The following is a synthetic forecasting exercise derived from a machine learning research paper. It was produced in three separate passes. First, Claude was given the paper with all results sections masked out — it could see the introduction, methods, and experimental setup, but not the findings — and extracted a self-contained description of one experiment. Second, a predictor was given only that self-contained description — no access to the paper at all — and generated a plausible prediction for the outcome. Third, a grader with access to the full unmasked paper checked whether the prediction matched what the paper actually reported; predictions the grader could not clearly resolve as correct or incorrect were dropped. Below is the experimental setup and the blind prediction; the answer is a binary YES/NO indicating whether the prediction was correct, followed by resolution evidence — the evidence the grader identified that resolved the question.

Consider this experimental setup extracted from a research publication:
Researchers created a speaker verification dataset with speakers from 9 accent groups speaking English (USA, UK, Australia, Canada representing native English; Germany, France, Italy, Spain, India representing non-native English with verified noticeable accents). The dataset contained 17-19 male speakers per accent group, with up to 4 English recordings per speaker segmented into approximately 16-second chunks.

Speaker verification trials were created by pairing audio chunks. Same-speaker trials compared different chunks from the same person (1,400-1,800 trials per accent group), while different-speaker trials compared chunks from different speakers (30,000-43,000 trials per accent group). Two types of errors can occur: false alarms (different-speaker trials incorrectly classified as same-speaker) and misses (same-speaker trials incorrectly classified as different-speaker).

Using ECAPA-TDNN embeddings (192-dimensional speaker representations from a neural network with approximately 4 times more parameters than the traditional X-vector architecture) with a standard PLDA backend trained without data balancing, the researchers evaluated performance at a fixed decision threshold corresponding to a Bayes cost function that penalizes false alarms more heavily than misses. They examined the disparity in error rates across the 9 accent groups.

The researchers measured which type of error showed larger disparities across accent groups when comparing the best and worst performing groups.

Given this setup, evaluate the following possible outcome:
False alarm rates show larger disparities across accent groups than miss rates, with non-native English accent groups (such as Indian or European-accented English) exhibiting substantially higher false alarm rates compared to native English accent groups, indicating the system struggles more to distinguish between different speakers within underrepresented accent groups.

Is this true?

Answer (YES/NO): YES